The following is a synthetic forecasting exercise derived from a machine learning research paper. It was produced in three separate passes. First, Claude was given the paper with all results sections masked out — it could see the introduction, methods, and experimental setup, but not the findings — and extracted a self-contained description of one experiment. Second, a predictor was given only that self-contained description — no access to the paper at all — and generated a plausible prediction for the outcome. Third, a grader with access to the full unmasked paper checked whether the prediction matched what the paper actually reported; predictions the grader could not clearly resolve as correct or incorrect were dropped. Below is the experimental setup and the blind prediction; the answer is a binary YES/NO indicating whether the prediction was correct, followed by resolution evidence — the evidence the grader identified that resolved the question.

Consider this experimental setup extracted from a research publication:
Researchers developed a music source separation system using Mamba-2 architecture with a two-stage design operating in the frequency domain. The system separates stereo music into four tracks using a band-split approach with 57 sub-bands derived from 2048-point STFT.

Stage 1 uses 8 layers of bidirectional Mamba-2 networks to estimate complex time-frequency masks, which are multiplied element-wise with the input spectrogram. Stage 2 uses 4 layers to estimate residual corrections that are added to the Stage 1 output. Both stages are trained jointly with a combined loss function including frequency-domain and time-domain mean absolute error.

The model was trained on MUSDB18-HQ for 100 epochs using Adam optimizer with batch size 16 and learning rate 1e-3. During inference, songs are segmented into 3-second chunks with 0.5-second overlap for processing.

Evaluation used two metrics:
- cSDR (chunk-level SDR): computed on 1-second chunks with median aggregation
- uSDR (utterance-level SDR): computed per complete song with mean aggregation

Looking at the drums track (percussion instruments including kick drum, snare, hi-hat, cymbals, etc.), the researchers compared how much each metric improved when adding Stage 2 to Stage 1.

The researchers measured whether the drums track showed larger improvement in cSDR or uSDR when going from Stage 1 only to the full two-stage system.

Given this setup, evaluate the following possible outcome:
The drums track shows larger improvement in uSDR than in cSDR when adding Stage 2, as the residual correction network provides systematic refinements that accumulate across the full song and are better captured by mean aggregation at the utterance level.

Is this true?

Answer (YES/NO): NO